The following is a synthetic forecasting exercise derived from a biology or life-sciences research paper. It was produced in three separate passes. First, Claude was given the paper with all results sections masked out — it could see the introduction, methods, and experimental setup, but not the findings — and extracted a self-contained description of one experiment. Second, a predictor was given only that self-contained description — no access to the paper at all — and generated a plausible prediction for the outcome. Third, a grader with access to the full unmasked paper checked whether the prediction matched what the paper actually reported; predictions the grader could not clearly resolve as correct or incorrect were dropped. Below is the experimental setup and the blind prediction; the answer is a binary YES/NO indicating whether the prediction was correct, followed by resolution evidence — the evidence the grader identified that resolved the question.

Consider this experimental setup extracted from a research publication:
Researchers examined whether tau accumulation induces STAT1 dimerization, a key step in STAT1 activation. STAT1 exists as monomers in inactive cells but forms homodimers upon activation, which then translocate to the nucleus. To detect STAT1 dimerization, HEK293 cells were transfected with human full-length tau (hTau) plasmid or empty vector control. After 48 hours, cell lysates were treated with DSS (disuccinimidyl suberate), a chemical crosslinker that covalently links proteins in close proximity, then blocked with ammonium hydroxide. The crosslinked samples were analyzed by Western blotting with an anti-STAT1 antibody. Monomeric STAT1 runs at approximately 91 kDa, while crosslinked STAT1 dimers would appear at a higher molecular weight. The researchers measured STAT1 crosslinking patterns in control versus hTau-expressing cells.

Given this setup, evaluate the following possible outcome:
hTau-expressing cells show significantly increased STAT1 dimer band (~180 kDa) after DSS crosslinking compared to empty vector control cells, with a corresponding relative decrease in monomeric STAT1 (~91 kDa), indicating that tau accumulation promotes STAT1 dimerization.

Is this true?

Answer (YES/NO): NO